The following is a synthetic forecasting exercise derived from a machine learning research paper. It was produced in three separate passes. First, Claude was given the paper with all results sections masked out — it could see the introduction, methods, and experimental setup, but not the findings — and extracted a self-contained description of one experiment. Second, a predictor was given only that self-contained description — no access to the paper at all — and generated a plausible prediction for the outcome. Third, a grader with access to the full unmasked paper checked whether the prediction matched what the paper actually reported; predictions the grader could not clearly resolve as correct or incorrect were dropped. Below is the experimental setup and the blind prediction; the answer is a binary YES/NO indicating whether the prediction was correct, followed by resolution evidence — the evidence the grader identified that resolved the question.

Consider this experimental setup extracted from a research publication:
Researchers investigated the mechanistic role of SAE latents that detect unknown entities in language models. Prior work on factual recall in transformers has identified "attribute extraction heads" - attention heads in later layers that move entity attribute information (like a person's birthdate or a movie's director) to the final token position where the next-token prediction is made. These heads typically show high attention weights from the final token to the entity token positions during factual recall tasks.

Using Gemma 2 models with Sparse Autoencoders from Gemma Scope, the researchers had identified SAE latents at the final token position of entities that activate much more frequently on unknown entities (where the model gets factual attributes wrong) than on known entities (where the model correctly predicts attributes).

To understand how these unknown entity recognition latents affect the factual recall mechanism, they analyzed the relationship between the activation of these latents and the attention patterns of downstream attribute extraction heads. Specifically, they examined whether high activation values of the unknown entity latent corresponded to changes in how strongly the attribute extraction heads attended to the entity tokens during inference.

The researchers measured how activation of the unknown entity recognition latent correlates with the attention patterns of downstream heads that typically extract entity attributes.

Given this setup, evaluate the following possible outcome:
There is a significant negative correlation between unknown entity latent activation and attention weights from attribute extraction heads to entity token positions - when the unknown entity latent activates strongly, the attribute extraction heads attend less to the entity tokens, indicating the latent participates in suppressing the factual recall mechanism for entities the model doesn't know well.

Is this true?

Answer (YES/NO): YES